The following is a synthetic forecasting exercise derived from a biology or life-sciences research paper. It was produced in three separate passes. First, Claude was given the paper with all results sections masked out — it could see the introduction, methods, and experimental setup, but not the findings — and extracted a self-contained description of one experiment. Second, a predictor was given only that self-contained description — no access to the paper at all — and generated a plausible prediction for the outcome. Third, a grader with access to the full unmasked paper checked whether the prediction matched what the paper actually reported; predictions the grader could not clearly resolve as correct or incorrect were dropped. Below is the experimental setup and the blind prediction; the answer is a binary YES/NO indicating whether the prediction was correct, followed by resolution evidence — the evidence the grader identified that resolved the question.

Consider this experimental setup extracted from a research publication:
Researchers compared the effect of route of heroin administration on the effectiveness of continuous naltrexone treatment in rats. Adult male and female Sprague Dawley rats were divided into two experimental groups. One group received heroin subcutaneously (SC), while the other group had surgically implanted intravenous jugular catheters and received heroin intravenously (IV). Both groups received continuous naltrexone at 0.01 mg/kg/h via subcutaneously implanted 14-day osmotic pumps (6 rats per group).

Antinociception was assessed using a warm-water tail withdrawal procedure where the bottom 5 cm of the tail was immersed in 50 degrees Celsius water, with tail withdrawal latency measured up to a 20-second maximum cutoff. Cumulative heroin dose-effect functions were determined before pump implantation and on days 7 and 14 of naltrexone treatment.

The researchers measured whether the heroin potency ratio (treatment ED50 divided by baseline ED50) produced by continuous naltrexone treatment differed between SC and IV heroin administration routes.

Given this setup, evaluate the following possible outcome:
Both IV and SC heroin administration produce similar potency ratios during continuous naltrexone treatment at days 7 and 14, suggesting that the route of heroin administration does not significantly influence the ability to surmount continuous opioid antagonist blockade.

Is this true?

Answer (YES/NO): YES